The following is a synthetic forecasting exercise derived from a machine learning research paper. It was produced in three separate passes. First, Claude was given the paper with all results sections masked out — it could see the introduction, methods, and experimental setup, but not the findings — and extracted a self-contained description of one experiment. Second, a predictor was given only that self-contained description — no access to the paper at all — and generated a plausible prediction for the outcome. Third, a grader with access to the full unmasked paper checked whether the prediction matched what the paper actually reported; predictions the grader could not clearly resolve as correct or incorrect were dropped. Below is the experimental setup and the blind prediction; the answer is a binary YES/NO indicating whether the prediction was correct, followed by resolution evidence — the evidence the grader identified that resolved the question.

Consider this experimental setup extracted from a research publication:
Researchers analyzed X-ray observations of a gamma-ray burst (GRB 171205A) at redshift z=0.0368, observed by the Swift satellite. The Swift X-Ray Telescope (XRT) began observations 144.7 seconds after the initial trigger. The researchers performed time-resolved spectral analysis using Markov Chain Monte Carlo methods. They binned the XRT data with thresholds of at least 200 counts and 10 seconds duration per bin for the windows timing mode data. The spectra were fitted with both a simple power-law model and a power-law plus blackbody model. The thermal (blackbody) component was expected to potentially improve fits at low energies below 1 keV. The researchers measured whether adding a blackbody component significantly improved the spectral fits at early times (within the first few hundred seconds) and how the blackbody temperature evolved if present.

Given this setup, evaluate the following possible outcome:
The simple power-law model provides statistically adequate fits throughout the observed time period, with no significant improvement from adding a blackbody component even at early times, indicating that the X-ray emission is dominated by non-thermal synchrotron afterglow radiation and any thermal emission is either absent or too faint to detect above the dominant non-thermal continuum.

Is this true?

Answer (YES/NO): NO